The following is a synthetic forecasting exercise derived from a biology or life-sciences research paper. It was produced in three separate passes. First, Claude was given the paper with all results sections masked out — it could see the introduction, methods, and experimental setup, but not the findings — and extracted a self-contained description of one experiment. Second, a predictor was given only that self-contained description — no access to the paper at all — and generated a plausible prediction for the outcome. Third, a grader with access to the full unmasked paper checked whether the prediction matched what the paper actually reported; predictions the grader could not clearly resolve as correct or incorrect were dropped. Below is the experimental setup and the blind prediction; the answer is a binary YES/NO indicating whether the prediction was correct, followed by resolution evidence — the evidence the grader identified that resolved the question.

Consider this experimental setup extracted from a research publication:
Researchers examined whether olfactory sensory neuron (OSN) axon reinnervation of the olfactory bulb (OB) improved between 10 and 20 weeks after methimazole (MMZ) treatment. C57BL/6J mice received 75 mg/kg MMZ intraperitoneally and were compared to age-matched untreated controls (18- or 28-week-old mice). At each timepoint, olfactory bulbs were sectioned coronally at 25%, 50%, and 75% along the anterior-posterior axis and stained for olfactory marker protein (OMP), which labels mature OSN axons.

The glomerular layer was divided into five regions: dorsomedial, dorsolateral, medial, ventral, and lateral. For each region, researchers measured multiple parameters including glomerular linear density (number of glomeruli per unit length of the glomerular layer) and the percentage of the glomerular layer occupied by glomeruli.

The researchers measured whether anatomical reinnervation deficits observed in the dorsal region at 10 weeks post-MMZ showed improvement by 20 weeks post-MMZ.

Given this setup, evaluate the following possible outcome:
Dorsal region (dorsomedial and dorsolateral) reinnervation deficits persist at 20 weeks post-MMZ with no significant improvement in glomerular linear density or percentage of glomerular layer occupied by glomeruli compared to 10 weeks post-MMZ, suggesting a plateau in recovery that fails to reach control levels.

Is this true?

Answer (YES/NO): NO